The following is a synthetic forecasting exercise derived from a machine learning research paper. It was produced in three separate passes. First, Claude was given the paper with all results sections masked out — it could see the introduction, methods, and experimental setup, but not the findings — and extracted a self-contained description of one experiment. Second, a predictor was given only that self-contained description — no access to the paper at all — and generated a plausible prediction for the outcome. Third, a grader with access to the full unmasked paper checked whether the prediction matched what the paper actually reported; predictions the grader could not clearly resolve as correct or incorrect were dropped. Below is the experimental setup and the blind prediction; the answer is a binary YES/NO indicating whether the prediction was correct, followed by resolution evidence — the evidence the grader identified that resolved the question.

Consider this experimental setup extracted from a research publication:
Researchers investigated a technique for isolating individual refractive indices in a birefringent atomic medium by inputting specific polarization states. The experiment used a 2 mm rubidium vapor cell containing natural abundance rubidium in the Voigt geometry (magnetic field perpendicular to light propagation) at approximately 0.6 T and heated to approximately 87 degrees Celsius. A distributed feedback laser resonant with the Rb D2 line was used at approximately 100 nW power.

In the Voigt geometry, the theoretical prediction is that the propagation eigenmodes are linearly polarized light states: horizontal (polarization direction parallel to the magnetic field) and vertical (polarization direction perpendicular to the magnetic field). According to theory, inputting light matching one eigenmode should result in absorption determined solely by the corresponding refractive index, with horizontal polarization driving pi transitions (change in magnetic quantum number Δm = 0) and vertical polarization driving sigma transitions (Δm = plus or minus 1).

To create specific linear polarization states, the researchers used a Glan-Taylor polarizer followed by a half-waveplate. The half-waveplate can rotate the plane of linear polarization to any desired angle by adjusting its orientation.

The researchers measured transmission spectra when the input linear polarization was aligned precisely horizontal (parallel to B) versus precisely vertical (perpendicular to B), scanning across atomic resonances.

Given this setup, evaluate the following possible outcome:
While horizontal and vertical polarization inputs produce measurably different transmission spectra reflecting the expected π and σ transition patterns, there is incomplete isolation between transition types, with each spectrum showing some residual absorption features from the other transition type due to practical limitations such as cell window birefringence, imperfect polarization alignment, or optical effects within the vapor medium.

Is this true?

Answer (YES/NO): NO